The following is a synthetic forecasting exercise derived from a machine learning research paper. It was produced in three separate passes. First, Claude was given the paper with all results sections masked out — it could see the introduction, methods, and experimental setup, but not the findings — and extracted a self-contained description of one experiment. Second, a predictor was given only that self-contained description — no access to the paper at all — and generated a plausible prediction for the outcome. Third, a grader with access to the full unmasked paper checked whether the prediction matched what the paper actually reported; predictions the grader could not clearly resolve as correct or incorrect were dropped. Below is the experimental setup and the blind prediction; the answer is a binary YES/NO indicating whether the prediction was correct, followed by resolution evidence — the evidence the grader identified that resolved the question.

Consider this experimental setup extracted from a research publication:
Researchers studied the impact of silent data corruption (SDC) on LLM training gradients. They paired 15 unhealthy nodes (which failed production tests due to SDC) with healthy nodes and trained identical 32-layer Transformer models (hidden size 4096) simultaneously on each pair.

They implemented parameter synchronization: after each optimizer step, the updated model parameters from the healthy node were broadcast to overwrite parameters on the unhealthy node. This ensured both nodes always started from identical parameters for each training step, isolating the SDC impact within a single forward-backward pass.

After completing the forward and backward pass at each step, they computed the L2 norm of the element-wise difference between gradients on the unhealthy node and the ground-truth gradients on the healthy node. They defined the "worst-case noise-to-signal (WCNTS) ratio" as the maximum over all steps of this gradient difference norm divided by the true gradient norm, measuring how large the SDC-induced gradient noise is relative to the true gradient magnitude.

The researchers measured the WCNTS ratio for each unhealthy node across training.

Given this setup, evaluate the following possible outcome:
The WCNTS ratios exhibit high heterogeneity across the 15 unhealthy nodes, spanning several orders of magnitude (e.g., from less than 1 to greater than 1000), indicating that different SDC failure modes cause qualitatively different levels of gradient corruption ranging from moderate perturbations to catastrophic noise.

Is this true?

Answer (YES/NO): NO